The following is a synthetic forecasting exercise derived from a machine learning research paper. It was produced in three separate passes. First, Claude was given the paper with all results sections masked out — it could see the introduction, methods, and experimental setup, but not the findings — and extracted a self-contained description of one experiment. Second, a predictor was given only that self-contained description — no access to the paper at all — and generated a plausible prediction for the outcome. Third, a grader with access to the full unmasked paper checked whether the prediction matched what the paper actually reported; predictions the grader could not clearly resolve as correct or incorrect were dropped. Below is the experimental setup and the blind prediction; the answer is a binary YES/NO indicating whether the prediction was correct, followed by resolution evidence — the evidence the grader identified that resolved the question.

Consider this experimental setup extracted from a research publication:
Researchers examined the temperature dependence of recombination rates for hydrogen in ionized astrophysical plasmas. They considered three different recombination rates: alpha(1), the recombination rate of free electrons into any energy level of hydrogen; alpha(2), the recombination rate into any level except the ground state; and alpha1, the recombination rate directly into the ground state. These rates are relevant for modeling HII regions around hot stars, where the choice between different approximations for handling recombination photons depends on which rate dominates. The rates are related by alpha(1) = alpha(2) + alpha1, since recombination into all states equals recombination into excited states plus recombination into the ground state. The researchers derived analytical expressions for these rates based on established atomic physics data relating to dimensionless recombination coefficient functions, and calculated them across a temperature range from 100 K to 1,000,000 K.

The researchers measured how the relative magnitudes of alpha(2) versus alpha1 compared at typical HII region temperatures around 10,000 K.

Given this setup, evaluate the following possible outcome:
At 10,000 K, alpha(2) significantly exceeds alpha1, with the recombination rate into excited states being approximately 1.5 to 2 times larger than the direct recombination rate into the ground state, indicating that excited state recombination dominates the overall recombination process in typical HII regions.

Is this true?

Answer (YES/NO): YES